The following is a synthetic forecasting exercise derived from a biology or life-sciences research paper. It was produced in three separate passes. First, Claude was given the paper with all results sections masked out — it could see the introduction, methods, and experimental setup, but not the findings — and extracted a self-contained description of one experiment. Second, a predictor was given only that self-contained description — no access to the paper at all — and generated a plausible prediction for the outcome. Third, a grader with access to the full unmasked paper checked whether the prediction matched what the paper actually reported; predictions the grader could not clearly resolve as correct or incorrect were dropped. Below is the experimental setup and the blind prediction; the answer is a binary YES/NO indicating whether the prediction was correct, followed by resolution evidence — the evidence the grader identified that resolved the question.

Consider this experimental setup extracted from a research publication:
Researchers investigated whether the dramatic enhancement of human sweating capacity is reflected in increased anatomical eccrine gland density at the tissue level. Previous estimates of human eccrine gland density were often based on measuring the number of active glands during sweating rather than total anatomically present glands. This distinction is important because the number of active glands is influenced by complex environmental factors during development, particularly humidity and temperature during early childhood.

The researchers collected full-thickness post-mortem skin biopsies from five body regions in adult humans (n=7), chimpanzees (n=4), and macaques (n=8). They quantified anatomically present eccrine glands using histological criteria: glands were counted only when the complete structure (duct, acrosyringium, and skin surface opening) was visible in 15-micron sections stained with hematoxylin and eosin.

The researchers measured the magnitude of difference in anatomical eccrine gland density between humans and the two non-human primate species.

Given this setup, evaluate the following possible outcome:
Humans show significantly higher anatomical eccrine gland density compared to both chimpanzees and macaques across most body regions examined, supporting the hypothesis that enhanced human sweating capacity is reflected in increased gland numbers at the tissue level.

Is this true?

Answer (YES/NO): YES